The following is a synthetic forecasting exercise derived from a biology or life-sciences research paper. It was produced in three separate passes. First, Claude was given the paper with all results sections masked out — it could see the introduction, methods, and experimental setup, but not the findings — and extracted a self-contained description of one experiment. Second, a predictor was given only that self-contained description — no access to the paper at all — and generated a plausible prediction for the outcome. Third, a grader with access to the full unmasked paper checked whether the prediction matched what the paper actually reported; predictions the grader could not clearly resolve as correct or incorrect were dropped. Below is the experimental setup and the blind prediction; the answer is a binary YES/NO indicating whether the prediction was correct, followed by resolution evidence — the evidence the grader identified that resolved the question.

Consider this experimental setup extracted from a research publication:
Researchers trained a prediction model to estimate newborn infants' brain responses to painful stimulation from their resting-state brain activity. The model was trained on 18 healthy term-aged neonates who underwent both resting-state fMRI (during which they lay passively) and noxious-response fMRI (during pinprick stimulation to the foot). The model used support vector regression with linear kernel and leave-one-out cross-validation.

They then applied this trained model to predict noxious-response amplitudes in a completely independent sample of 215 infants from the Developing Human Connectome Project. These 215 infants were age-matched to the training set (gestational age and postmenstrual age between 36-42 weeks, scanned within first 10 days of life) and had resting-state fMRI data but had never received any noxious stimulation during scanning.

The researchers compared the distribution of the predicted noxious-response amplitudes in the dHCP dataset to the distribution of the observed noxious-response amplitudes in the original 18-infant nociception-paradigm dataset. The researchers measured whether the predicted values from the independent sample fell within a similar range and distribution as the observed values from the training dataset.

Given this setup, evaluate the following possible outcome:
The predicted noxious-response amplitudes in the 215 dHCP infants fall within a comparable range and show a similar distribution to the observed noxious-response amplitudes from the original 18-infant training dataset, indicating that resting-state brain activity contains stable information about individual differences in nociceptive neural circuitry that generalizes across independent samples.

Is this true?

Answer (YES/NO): YES